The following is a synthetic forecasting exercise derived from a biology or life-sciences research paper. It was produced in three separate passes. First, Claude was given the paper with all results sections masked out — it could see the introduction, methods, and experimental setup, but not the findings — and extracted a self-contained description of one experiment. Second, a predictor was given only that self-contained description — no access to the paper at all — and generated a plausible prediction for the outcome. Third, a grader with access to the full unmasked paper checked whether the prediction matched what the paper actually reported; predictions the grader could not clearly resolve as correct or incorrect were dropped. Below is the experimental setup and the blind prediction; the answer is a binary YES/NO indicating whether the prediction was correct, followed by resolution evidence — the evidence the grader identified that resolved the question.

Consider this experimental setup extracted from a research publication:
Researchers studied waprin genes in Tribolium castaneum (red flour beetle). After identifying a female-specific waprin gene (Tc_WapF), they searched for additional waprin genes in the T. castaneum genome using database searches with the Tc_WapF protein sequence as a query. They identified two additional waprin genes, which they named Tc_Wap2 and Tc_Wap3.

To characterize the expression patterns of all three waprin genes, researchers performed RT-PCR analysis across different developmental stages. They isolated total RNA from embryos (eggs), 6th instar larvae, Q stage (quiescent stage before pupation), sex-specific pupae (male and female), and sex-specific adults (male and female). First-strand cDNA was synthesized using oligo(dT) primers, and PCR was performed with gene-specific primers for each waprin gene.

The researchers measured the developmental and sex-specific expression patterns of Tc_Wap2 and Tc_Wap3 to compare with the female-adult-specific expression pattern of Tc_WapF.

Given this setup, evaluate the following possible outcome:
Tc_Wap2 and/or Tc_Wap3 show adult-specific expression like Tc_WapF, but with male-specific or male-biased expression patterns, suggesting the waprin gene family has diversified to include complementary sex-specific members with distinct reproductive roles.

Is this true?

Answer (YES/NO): NO